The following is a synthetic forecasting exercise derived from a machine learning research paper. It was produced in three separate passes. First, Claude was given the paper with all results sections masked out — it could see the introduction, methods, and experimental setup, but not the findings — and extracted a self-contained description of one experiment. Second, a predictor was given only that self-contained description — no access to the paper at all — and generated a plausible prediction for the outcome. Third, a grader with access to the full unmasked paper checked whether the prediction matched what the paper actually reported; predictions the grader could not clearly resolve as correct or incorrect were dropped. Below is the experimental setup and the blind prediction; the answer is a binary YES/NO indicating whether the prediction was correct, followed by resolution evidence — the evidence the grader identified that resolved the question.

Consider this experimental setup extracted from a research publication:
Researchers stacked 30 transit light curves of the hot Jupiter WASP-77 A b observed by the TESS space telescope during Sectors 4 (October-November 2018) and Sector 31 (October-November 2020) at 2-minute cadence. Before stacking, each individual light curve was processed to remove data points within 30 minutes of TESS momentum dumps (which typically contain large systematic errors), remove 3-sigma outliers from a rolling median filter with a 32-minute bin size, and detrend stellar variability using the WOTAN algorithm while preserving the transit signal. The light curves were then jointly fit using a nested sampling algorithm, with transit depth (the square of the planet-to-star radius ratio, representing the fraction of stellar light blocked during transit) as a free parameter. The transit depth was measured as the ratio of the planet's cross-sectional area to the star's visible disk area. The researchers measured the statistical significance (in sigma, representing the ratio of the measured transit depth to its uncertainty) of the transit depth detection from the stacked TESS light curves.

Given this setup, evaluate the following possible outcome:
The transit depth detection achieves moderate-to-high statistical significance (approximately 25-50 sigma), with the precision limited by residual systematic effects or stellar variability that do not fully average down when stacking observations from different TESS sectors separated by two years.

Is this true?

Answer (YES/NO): NO